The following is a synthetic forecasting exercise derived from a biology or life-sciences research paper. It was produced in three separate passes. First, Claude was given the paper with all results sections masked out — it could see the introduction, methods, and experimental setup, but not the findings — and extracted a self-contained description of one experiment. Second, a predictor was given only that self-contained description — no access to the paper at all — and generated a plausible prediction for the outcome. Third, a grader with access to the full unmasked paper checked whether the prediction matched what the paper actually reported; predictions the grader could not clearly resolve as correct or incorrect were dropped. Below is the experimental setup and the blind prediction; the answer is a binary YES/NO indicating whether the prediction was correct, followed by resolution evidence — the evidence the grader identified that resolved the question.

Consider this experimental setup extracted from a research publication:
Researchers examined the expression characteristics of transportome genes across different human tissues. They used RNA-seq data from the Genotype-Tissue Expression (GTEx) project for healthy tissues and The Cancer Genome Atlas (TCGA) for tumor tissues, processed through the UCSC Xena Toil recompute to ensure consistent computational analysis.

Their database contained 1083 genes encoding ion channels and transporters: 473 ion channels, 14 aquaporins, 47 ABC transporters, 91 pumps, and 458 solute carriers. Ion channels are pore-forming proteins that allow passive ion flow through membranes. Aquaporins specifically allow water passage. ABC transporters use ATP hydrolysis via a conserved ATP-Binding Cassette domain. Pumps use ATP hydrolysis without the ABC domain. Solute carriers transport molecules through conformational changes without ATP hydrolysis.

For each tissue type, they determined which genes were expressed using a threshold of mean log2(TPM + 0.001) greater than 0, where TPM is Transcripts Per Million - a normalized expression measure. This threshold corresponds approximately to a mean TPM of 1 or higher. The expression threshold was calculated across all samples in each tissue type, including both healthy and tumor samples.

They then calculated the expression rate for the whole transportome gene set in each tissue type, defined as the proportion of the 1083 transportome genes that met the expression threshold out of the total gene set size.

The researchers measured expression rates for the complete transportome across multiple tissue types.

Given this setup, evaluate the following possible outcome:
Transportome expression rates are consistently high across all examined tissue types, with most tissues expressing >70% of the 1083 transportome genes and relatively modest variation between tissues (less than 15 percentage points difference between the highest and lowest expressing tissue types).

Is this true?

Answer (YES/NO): NO